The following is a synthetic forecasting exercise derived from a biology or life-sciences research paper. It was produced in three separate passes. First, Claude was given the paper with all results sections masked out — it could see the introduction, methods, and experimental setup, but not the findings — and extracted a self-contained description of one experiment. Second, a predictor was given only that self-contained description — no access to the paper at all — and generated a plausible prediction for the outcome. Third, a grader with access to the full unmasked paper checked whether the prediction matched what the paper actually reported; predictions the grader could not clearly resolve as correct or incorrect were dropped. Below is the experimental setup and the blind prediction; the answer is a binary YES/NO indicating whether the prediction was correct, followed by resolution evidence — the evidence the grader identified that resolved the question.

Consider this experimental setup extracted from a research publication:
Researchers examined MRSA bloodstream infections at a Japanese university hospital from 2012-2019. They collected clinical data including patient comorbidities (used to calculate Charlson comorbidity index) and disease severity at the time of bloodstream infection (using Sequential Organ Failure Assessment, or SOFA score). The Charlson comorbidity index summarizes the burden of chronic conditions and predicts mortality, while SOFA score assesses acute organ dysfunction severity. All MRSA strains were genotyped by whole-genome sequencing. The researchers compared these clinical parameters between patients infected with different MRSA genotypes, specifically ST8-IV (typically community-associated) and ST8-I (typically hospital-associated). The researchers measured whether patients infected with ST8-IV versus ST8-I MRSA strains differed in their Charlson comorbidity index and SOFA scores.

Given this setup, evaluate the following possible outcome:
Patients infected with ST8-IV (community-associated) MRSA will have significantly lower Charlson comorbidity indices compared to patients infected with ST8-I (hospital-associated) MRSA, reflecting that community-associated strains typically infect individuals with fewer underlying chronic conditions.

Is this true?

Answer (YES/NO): NO